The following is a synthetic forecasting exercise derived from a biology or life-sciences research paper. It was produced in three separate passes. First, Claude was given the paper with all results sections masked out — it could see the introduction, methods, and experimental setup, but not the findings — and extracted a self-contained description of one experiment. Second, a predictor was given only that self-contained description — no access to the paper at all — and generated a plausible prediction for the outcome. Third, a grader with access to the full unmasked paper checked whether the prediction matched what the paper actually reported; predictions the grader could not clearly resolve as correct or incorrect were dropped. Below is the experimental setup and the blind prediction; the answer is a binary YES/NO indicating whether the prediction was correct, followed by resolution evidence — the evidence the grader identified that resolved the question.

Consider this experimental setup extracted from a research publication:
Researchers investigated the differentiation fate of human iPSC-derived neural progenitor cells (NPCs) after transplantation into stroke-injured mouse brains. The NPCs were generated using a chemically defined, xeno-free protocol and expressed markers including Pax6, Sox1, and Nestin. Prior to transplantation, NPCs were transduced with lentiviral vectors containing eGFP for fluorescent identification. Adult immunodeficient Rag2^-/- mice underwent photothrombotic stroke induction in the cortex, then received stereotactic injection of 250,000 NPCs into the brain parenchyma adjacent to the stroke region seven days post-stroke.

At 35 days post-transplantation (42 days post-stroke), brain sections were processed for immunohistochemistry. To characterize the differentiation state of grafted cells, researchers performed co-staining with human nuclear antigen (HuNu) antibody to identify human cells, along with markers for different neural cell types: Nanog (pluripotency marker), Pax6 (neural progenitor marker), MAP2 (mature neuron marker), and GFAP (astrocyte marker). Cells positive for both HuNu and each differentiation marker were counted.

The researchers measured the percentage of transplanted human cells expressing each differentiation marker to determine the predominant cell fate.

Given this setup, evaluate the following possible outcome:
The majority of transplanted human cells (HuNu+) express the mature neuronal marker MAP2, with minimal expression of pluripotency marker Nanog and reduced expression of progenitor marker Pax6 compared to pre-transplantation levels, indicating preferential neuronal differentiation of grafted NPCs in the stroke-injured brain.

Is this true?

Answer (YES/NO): YES